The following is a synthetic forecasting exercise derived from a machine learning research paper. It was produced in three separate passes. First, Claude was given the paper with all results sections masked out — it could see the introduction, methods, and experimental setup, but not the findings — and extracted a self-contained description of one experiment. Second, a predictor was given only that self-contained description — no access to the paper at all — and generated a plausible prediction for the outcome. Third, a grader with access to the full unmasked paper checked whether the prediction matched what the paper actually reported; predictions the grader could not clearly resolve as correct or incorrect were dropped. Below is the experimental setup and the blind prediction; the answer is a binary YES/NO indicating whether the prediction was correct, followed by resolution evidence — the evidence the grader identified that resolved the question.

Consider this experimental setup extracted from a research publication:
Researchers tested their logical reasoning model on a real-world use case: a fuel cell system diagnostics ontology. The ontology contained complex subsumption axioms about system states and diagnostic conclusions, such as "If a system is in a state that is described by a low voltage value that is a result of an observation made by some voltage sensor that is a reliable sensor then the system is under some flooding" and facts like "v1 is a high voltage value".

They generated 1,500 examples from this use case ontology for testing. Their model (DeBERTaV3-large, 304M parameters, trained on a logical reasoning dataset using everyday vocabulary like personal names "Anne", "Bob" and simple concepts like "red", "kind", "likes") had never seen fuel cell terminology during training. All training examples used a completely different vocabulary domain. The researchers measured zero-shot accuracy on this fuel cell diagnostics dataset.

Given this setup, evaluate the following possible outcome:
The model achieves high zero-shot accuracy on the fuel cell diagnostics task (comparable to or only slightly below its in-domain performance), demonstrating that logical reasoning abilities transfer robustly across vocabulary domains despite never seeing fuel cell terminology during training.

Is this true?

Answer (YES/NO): YES